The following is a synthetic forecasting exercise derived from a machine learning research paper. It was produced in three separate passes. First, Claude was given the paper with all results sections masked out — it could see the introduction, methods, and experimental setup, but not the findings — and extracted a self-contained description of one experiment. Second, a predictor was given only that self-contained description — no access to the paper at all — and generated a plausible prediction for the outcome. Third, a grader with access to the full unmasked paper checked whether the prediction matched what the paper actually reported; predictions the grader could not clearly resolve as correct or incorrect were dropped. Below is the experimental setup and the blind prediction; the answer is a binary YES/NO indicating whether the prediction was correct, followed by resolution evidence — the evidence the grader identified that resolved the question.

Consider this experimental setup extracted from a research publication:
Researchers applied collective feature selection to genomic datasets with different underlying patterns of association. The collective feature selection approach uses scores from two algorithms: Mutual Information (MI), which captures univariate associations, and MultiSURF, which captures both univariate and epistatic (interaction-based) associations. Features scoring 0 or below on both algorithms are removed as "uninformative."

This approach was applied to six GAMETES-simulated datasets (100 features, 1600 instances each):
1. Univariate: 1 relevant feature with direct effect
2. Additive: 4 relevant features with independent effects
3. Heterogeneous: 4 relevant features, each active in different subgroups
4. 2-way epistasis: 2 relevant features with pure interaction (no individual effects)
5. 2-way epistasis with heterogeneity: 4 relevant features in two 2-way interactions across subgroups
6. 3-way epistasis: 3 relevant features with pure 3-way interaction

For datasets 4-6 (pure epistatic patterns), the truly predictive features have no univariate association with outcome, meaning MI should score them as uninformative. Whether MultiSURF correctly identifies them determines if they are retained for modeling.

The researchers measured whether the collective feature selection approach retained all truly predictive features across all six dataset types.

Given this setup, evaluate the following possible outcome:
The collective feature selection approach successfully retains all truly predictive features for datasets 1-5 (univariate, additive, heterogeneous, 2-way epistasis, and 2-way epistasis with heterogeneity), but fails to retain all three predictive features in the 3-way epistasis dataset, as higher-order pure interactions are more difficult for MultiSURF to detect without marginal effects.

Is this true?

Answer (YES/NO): NO